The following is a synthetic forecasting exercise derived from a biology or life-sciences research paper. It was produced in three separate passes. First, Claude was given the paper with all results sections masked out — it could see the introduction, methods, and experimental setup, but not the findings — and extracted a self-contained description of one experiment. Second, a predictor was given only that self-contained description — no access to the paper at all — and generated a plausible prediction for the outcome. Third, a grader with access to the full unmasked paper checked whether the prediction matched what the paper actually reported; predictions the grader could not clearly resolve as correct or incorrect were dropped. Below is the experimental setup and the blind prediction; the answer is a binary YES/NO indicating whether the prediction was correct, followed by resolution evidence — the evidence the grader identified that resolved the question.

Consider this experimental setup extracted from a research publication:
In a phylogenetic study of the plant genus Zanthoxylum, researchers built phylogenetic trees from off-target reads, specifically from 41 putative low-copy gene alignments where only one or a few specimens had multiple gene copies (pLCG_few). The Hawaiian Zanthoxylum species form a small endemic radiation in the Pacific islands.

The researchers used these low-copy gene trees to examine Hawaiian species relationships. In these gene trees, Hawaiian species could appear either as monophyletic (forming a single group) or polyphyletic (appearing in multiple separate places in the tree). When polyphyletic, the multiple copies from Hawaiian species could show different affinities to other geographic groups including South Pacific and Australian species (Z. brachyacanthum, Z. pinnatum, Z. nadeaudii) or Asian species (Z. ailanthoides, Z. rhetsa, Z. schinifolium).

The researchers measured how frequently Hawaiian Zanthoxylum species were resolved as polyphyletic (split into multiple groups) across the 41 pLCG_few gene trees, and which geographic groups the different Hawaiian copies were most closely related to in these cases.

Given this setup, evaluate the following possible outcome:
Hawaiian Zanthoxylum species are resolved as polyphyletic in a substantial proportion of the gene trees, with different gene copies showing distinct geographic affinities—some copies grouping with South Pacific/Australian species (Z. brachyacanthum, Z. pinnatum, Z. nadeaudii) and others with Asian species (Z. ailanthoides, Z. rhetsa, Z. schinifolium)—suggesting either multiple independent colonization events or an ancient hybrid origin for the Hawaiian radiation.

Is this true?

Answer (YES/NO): YES